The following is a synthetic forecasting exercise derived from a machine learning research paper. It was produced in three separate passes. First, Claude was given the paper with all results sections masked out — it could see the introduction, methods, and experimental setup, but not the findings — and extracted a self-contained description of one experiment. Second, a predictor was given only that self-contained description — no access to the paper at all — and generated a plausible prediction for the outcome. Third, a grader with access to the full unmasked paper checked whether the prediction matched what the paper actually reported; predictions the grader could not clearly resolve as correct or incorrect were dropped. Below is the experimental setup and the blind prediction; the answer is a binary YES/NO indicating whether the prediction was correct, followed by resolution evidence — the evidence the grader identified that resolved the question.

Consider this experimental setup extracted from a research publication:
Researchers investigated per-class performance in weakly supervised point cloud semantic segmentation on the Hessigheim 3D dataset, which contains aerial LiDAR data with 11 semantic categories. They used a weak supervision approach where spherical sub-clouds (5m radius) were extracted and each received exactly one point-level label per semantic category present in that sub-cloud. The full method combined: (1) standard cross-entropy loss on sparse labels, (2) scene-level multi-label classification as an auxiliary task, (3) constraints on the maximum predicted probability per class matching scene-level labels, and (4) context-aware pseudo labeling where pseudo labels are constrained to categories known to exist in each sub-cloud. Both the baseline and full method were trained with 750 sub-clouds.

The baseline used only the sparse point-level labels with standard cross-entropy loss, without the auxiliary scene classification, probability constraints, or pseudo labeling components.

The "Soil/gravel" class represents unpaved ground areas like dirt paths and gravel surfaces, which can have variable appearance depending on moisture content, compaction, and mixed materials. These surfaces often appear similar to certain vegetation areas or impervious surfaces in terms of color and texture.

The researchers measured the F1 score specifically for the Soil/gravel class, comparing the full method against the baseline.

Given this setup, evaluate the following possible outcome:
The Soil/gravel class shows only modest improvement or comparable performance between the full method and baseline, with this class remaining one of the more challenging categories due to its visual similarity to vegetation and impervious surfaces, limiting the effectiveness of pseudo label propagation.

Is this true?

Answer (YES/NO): NO